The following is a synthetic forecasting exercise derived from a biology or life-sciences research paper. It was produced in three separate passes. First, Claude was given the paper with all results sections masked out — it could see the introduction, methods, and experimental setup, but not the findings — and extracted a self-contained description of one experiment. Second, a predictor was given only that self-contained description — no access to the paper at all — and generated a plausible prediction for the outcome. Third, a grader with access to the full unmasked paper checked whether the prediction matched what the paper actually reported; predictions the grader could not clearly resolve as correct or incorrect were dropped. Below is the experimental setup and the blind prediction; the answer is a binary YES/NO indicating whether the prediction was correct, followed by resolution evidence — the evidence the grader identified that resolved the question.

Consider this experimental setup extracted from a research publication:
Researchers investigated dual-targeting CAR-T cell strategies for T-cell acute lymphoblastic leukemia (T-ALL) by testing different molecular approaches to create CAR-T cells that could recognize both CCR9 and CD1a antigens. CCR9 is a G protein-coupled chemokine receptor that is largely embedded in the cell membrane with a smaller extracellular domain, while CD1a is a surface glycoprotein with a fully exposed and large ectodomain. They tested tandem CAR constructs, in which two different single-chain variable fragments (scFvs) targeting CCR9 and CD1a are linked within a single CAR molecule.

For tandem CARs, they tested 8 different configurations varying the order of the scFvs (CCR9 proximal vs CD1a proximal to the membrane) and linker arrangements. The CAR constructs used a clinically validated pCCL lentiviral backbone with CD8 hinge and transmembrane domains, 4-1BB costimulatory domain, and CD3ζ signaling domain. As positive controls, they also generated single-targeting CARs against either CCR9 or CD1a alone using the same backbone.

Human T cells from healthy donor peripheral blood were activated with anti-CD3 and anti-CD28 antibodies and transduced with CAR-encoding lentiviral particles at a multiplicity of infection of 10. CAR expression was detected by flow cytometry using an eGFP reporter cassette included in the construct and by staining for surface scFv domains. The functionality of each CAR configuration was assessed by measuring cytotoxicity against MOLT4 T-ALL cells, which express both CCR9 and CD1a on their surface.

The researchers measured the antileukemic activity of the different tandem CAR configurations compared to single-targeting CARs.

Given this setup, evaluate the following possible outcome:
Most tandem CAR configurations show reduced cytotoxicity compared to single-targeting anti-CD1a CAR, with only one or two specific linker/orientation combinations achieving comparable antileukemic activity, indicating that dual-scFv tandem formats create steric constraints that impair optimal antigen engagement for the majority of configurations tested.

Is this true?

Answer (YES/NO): NO